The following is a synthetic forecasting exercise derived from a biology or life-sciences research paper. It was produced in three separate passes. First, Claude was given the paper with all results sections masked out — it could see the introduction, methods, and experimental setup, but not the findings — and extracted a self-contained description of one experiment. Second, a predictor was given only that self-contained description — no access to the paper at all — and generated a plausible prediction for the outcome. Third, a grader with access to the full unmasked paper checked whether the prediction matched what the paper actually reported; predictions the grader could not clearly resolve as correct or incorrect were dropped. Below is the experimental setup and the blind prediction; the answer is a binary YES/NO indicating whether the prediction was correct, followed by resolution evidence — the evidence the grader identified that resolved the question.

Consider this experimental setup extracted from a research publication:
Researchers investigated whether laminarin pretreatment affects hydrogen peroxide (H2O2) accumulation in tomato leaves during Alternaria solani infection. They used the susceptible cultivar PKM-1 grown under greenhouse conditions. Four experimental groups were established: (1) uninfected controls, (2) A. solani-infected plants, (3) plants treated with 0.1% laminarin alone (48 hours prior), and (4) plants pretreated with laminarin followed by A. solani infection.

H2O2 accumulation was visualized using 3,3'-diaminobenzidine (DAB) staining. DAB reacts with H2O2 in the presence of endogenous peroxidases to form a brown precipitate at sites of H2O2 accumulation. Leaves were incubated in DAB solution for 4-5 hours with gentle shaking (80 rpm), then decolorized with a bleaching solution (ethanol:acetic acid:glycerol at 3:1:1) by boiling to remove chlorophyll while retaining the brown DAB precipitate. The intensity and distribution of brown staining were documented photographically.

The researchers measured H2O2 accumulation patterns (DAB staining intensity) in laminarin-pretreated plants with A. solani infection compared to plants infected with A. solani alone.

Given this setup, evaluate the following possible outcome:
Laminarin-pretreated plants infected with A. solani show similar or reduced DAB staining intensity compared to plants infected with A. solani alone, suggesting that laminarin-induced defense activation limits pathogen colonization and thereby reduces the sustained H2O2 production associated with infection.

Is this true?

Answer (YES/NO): NO